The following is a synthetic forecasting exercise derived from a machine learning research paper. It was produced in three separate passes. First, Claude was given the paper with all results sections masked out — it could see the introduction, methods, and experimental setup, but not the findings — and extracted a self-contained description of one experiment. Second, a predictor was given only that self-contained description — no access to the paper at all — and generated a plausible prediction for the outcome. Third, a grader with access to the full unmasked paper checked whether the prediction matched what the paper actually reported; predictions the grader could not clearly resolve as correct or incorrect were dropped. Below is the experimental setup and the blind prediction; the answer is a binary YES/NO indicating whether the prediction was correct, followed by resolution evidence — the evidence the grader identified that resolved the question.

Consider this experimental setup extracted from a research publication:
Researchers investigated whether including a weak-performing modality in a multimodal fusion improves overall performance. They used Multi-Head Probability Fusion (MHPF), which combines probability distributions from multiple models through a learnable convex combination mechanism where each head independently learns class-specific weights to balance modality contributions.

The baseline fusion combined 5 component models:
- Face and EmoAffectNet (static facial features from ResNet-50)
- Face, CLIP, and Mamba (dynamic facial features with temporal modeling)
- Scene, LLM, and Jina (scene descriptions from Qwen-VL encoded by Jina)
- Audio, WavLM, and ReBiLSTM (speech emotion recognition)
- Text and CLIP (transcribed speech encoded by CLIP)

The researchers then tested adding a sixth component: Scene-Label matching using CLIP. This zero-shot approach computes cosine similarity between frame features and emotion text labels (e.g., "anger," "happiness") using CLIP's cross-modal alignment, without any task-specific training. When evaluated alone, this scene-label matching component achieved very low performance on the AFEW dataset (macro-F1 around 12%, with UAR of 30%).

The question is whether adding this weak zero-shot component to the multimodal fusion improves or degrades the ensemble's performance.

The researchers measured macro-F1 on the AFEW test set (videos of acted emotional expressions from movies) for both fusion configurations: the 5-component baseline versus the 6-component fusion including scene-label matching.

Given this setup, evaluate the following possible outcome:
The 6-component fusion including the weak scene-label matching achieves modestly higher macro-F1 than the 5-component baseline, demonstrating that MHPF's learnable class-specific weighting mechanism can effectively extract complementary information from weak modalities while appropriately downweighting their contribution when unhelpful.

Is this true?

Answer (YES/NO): YES